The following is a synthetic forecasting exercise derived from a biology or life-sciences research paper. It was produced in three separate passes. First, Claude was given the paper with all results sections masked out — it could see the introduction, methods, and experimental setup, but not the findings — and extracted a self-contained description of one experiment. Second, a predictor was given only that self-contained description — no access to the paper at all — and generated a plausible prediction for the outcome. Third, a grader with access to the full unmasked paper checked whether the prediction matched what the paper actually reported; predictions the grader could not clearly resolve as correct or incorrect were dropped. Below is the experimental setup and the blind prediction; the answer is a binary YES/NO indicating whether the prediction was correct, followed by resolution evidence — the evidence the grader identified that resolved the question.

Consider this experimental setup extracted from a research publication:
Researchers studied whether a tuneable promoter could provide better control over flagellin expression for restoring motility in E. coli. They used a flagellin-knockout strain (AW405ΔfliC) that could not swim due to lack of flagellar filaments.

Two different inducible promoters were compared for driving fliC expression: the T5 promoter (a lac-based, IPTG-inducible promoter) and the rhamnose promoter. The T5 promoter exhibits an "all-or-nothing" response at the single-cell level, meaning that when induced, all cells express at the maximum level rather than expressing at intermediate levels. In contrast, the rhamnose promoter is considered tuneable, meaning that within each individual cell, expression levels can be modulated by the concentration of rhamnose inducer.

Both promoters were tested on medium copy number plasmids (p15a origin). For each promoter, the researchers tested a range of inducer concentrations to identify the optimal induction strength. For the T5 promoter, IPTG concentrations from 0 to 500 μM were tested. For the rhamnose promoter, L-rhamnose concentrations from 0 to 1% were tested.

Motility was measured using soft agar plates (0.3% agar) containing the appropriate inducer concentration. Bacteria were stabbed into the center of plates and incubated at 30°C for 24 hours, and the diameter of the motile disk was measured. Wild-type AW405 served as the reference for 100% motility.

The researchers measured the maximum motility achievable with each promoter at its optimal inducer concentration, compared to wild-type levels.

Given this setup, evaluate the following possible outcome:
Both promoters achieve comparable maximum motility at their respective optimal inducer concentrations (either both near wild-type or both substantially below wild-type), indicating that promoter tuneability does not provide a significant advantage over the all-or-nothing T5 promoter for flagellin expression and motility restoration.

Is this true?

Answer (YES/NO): NO